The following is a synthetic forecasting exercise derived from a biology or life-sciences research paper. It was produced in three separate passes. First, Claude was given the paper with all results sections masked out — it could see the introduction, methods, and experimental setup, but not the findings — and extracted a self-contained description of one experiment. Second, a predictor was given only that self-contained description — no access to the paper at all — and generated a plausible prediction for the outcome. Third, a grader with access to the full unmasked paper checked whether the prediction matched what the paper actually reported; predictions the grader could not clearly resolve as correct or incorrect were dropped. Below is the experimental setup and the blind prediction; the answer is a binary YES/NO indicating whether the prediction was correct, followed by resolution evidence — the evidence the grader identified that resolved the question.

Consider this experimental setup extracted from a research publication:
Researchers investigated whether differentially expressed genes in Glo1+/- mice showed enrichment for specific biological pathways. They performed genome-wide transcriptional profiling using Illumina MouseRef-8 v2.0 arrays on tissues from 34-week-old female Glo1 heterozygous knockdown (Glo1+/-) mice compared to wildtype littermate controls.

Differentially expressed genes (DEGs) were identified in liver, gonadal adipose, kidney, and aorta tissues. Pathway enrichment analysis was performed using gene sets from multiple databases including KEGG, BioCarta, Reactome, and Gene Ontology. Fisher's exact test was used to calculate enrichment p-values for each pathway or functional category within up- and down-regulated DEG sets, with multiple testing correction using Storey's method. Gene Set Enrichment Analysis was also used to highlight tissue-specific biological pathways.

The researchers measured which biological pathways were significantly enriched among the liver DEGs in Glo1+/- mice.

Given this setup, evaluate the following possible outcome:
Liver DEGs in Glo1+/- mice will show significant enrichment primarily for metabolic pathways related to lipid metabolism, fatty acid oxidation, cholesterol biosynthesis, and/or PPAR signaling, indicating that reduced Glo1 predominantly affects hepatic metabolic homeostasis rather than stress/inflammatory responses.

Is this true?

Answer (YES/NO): YES